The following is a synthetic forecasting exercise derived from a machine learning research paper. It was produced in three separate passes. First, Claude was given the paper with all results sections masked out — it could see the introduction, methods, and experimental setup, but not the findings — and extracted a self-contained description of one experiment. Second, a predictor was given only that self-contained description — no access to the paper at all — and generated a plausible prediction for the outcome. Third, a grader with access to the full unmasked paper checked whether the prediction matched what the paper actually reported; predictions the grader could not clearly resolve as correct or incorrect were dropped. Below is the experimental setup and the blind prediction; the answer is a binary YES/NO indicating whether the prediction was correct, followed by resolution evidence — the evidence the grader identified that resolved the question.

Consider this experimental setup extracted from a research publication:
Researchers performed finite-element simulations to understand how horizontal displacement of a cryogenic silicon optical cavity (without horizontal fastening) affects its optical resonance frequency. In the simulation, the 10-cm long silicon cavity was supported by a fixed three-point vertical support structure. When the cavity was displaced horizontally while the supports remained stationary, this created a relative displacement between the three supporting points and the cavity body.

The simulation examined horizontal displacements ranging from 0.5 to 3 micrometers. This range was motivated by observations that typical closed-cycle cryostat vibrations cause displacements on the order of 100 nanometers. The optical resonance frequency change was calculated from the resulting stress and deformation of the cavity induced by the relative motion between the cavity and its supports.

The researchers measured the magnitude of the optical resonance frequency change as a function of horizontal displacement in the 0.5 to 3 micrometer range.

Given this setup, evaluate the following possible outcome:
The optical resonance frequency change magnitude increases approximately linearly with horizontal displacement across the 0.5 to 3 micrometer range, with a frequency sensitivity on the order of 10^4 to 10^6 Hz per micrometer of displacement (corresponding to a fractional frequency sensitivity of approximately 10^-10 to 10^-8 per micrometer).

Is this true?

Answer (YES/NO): NO